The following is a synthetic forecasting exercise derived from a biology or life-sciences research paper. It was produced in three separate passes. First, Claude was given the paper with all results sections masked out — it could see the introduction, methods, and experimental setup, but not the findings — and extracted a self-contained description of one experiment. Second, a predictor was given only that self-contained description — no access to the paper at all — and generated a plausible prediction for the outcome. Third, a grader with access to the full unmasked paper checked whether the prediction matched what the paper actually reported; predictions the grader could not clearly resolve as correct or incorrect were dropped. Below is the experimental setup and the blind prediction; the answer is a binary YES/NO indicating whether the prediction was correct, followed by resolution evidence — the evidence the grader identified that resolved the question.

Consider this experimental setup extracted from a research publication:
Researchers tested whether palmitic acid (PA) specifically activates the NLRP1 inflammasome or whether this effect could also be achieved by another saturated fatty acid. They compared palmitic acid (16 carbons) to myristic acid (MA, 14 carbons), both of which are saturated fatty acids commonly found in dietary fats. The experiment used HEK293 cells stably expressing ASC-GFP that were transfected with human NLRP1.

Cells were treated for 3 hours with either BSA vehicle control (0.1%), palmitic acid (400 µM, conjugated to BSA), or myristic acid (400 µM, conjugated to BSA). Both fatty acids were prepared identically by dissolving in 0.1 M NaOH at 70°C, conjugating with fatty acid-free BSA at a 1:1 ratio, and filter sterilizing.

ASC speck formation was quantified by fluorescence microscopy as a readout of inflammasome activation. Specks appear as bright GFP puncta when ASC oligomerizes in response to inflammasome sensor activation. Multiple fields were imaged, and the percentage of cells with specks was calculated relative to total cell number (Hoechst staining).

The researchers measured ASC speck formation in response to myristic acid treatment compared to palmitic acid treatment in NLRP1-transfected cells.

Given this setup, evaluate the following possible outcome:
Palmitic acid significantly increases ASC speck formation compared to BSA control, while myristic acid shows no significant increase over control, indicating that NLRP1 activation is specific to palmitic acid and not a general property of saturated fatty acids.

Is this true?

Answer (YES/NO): YES